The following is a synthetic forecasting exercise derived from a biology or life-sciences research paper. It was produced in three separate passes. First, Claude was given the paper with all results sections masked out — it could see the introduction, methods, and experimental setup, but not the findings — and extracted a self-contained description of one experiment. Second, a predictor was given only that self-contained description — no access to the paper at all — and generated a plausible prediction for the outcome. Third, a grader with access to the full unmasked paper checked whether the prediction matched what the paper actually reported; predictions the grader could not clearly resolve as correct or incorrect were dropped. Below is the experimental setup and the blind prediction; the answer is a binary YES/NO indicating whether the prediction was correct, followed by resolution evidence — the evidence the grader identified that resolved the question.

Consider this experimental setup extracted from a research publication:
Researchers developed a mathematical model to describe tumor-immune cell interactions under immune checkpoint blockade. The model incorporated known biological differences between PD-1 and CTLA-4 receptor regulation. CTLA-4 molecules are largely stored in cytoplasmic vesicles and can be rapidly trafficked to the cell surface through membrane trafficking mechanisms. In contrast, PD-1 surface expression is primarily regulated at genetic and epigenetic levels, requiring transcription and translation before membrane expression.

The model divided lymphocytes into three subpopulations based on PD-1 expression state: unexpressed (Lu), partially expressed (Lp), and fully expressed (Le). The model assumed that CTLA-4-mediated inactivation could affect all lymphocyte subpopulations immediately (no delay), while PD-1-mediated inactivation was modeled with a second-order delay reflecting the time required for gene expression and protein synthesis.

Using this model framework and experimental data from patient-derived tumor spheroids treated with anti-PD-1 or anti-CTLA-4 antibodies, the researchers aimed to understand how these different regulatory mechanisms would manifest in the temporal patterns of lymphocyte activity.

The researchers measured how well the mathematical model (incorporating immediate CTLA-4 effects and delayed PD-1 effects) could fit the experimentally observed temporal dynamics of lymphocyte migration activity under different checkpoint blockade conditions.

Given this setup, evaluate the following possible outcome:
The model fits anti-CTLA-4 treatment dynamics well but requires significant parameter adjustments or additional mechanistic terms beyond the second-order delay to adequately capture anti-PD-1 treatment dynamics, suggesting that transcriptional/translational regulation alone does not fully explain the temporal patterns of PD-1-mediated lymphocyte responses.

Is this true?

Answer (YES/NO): NO